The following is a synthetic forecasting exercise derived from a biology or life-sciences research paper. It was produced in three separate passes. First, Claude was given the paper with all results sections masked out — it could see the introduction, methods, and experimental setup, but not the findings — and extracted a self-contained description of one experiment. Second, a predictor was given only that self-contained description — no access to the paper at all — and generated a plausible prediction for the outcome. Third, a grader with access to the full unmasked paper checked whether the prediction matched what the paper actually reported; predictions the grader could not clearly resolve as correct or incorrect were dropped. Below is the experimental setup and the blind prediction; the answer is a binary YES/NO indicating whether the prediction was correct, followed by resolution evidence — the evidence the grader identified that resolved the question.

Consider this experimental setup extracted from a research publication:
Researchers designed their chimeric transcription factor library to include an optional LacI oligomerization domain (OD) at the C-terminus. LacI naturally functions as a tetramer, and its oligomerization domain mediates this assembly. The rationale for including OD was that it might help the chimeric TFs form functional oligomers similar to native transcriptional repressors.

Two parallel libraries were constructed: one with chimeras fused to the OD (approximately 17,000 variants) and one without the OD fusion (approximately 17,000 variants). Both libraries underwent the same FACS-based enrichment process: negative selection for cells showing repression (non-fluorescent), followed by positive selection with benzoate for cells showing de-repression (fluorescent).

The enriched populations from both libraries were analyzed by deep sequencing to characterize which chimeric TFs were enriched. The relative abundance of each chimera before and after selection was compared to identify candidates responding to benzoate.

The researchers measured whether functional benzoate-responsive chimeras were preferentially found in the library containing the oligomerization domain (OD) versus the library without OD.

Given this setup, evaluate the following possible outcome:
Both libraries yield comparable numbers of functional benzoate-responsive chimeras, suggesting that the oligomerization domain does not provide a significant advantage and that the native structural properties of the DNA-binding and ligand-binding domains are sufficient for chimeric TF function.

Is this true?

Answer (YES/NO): YES